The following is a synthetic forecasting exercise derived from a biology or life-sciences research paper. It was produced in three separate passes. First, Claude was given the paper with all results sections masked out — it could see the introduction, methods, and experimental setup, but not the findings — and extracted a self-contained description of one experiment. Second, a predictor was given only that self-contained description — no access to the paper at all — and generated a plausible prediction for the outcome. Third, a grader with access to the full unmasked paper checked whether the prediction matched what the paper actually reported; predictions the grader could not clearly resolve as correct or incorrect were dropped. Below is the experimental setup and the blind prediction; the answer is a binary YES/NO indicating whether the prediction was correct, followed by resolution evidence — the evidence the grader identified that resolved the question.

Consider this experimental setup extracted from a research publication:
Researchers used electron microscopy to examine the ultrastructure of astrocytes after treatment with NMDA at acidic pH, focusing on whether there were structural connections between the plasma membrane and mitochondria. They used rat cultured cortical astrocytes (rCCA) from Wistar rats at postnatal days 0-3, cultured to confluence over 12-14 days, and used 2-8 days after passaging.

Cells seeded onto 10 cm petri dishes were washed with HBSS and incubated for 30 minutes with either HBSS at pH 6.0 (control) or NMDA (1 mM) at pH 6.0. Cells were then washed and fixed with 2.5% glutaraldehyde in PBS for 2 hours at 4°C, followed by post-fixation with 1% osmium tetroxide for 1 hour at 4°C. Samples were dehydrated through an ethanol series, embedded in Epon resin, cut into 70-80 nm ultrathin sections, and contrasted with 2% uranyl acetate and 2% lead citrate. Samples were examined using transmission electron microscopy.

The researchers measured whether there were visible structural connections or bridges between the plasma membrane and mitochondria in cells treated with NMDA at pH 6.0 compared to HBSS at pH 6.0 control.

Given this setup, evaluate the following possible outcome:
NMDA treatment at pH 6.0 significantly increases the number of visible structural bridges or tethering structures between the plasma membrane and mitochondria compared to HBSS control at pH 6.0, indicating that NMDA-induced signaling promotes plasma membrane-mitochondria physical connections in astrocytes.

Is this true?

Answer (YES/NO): YES